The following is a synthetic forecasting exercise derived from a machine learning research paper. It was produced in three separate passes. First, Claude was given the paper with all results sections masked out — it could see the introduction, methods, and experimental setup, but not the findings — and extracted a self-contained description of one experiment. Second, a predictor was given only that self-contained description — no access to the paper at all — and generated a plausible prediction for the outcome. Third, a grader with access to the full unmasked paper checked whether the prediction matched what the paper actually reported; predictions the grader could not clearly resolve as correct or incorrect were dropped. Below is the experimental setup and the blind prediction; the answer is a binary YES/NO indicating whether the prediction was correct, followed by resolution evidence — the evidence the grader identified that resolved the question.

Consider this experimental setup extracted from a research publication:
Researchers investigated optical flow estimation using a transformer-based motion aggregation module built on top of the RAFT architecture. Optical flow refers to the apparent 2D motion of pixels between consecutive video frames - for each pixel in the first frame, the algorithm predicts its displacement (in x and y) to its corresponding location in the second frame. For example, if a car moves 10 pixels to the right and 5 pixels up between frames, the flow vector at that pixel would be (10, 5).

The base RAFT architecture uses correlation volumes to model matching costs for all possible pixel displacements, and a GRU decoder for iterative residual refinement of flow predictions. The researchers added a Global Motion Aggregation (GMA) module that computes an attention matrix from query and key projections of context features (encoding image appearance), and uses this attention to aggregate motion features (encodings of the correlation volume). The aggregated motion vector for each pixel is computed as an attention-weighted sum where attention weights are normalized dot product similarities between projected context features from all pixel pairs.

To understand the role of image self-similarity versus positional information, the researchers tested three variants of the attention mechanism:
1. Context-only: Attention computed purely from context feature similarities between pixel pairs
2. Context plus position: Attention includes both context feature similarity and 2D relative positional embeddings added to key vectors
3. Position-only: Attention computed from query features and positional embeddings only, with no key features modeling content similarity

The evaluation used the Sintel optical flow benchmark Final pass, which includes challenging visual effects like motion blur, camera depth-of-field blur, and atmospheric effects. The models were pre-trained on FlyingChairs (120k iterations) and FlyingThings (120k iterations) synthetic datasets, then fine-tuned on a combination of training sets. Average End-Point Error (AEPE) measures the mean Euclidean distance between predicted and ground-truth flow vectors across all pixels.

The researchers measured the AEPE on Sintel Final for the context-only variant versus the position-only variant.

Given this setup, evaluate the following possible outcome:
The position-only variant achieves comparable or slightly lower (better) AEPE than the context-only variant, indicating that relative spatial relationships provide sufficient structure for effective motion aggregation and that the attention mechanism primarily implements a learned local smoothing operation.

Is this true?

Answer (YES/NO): NO